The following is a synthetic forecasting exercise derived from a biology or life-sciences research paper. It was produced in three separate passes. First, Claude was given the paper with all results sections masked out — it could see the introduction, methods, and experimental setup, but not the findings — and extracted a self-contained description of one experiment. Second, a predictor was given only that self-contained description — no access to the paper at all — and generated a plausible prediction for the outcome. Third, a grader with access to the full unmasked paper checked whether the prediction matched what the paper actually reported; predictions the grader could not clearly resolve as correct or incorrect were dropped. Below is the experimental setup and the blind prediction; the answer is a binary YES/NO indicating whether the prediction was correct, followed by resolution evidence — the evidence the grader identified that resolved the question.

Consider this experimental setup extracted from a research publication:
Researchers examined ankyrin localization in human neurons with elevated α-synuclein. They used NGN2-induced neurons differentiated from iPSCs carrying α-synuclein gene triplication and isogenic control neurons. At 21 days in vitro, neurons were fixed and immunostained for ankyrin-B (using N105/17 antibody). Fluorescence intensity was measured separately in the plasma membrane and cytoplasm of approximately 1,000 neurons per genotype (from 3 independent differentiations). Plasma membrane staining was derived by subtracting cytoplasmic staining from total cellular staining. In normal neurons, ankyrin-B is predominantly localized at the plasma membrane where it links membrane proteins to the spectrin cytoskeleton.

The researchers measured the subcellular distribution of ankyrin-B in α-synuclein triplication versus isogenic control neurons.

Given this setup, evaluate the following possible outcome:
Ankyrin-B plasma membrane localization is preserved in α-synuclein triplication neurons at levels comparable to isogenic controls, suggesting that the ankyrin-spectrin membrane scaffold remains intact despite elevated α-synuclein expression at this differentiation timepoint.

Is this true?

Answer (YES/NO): NO